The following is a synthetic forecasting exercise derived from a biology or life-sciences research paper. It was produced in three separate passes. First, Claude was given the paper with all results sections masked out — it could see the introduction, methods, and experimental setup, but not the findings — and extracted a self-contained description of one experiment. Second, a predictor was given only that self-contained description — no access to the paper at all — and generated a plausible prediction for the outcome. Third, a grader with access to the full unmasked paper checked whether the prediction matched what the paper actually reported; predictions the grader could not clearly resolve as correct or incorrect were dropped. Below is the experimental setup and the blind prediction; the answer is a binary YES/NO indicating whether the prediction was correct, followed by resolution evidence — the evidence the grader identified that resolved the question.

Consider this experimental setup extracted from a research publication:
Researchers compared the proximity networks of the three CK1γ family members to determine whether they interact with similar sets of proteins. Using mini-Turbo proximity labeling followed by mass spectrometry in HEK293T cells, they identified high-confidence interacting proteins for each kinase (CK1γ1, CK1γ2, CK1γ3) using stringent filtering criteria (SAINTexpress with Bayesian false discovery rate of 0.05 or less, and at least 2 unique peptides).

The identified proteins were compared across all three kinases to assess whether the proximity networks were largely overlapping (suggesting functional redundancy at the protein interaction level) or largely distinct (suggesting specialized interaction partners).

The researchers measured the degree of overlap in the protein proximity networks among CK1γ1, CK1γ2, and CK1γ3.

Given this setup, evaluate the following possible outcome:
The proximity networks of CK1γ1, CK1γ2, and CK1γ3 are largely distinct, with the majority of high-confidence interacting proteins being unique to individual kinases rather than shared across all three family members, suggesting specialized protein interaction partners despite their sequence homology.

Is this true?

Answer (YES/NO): NO